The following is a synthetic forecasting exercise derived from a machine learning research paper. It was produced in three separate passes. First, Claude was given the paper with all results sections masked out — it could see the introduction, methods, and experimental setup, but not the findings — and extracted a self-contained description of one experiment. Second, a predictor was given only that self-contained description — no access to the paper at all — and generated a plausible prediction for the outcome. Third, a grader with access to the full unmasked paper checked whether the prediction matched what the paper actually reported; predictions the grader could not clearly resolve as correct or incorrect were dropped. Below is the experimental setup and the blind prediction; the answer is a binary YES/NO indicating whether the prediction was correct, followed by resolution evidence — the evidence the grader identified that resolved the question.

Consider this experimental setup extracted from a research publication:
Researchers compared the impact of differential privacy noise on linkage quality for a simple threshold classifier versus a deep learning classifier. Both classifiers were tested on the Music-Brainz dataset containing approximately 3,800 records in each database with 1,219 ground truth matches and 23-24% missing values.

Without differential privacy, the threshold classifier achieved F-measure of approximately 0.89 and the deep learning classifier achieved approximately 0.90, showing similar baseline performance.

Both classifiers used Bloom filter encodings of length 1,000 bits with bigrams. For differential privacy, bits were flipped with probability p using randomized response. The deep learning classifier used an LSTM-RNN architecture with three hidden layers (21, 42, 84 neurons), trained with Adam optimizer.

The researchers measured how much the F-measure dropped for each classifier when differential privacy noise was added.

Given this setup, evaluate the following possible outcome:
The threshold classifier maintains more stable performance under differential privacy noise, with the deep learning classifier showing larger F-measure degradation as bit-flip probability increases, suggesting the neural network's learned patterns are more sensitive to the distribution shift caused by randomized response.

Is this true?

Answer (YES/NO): NO